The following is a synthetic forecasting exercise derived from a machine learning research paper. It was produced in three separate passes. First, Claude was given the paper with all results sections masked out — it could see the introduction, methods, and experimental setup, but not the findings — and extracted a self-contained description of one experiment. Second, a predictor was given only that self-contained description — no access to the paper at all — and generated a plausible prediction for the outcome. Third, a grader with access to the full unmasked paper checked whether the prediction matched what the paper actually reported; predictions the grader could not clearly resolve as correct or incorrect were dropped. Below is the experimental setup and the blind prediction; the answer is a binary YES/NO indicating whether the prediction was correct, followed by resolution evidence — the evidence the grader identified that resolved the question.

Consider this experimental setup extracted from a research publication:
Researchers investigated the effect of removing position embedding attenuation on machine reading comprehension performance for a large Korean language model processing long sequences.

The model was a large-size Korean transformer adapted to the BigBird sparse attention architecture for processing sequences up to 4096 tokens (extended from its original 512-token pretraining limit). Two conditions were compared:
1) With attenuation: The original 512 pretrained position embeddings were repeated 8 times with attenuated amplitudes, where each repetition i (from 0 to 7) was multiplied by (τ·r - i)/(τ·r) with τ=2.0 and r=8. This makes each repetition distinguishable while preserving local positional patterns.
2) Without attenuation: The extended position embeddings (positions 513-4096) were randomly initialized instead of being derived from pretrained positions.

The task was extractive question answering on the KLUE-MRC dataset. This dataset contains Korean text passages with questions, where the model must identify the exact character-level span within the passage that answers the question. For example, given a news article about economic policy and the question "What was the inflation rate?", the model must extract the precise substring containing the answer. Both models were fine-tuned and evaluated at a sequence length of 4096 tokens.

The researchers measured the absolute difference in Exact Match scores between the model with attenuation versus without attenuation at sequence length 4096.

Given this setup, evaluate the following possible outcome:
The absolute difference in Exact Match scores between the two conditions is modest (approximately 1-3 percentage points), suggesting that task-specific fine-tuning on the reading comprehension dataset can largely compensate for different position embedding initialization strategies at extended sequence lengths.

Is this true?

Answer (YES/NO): YES